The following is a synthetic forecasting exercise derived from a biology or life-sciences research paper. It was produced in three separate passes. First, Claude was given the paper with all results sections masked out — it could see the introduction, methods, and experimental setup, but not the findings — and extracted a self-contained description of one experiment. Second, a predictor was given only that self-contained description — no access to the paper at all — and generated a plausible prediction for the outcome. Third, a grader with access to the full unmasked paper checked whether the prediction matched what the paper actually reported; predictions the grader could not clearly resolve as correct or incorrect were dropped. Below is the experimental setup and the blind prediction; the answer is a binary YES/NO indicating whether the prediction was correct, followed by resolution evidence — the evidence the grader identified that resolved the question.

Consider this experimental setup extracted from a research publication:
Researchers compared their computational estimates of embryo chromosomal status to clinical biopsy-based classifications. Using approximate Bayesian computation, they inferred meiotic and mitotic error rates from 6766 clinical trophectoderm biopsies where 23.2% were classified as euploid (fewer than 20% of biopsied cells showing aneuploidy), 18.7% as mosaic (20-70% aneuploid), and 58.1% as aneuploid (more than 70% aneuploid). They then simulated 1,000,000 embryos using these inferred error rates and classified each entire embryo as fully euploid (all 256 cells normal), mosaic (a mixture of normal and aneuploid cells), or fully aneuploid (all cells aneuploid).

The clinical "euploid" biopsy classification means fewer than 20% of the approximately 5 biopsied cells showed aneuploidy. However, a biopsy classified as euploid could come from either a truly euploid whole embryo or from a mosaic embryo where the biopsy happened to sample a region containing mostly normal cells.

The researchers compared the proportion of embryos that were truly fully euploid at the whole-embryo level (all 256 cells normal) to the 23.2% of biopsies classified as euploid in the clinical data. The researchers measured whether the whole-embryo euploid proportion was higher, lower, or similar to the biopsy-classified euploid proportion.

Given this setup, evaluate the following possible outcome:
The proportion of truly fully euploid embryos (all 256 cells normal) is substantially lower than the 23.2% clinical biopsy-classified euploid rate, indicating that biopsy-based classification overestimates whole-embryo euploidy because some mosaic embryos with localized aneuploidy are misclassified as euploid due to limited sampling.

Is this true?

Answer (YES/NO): YES